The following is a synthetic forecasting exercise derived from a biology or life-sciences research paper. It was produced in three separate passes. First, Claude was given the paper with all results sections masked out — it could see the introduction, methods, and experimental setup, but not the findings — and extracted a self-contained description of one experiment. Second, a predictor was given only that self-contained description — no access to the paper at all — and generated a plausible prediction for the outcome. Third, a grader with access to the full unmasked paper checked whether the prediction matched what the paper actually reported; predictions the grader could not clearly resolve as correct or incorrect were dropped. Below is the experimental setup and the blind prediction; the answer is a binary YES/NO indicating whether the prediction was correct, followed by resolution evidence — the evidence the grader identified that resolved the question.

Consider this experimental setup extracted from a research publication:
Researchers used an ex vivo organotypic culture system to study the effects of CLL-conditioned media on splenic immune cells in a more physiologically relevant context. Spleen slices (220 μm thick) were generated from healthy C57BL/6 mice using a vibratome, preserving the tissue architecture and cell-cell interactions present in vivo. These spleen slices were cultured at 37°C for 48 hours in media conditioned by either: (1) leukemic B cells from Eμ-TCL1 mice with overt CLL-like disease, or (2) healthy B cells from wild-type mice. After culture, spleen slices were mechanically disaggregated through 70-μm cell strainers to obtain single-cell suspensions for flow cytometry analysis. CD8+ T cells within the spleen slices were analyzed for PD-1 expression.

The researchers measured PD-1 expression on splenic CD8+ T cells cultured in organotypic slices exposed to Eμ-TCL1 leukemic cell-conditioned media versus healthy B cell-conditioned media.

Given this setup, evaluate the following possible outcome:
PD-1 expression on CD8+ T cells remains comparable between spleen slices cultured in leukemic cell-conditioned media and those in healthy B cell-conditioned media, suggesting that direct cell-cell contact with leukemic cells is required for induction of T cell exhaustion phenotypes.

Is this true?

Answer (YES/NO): NO